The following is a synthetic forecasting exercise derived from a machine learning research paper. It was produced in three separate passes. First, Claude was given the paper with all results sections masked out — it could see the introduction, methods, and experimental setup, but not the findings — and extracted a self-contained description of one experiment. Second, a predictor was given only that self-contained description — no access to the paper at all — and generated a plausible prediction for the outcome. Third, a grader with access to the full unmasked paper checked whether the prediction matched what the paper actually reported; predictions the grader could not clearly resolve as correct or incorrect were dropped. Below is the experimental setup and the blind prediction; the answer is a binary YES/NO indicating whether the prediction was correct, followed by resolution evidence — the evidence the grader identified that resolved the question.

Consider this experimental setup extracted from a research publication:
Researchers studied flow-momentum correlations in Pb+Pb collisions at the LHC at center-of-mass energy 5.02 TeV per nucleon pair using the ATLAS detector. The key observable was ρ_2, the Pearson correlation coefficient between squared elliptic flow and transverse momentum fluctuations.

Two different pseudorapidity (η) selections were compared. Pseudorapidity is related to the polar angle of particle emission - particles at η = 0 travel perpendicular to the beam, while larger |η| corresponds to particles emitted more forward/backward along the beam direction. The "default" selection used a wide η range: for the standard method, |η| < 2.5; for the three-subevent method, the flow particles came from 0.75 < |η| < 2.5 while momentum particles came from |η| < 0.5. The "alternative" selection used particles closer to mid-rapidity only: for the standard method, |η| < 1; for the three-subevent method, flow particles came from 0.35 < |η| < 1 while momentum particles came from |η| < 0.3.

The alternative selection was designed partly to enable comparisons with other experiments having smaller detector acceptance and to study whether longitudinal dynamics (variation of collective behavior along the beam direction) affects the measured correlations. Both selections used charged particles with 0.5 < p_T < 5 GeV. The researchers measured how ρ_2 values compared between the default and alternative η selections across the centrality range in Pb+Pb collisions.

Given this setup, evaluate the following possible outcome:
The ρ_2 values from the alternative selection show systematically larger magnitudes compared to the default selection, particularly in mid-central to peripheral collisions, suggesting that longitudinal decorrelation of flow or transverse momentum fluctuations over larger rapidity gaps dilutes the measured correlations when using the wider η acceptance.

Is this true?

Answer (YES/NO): NO